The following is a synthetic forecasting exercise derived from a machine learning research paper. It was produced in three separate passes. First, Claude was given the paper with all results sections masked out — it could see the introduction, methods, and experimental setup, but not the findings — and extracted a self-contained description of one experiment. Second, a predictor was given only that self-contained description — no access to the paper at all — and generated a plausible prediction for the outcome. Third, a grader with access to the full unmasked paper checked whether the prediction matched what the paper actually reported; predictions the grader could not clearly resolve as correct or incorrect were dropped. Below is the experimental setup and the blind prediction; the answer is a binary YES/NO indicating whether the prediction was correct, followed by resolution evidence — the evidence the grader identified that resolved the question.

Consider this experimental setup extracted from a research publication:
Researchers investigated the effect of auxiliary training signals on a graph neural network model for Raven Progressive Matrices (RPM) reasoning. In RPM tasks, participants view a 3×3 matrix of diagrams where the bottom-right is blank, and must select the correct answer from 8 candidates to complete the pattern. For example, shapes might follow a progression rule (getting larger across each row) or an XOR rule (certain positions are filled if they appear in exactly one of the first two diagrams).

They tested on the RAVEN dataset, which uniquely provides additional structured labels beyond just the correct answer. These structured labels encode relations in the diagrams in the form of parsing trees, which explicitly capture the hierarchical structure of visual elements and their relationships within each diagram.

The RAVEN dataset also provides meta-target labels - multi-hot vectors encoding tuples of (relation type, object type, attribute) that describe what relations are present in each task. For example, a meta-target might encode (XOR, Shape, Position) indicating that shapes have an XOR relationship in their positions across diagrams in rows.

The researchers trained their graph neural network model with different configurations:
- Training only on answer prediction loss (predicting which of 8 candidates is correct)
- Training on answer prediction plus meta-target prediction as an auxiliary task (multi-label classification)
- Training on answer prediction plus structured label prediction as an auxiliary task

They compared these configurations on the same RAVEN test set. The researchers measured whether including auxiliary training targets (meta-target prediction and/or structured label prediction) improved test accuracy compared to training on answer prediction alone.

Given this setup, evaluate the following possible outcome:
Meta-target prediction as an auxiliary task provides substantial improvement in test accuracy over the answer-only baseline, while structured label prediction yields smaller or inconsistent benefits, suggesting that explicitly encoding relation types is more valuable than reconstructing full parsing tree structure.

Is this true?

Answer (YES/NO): NO